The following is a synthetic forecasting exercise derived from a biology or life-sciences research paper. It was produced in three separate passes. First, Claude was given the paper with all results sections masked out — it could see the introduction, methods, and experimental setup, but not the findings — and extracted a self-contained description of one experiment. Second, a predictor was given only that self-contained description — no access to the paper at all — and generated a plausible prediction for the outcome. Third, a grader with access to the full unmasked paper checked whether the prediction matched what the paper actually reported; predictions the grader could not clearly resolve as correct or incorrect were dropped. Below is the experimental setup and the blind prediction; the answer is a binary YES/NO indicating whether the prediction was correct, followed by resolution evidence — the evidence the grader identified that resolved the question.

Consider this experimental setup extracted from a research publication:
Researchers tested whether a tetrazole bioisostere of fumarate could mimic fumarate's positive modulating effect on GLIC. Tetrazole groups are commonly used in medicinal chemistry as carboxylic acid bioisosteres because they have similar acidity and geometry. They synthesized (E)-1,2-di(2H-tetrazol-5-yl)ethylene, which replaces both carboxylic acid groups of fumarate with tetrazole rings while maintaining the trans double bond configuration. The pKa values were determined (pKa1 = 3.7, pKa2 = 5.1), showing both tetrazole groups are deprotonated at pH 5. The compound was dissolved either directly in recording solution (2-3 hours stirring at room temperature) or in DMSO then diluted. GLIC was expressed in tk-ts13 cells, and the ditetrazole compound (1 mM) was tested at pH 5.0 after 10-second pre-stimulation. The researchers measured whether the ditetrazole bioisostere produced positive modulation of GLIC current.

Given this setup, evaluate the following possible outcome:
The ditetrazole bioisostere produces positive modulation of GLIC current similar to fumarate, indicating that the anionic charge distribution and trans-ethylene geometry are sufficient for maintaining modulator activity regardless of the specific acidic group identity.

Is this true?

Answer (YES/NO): YES